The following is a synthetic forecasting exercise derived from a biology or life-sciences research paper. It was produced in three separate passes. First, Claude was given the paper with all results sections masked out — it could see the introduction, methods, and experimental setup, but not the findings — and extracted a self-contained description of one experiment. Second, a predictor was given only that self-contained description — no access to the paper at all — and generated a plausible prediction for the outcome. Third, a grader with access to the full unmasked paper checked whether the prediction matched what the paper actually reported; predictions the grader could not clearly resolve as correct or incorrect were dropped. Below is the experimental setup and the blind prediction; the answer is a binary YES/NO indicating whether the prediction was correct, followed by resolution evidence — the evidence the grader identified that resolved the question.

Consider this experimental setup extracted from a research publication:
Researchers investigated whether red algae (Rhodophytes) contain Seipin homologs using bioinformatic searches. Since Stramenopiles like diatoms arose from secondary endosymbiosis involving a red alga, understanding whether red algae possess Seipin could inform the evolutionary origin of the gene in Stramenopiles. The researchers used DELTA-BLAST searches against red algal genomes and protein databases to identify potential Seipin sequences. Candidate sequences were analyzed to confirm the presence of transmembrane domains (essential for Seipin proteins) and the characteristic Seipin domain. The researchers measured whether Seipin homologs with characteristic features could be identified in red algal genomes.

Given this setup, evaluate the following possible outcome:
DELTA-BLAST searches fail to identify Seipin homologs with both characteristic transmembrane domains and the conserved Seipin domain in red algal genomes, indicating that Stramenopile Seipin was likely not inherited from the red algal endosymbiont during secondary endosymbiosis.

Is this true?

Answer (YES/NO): YES